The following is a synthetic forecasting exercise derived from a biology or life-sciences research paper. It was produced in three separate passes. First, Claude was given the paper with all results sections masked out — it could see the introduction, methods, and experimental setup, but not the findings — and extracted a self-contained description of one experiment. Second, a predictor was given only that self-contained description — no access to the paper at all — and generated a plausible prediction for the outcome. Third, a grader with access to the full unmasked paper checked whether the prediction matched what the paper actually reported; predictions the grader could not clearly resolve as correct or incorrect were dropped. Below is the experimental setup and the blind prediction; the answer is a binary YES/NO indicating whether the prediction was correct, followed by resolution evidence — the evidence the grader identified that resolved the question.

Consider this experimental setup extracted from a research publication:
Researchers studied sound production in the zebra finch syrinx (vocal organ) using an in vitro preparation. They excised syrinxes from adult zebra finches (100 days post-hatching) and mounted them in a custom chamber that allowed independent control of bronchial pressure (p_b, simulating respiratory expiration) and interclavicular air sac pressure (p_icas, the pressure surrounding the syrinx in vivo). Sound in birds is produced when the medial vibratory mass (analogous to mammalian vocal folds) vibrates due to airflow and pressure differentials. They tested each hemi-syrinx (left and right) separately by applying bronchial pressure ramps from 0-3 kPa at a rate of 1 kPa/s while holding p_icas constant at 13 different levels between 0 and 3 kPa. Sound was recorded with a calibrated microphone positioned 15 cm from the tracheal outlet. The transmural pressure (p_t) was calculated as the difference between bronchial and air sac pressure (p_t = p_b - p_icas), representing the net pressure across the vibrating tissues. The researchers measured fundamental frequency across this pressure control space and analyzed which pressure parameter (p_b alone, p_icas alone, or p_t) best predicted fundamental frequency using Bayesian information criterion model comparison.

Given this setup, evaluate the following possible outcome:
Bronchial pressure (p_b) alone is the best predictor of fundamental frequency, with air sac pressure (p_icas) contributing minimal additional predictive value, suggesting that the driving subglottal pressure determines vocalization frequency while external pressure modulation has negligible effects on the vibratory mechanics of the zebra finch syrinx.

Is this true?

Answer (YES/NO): NO